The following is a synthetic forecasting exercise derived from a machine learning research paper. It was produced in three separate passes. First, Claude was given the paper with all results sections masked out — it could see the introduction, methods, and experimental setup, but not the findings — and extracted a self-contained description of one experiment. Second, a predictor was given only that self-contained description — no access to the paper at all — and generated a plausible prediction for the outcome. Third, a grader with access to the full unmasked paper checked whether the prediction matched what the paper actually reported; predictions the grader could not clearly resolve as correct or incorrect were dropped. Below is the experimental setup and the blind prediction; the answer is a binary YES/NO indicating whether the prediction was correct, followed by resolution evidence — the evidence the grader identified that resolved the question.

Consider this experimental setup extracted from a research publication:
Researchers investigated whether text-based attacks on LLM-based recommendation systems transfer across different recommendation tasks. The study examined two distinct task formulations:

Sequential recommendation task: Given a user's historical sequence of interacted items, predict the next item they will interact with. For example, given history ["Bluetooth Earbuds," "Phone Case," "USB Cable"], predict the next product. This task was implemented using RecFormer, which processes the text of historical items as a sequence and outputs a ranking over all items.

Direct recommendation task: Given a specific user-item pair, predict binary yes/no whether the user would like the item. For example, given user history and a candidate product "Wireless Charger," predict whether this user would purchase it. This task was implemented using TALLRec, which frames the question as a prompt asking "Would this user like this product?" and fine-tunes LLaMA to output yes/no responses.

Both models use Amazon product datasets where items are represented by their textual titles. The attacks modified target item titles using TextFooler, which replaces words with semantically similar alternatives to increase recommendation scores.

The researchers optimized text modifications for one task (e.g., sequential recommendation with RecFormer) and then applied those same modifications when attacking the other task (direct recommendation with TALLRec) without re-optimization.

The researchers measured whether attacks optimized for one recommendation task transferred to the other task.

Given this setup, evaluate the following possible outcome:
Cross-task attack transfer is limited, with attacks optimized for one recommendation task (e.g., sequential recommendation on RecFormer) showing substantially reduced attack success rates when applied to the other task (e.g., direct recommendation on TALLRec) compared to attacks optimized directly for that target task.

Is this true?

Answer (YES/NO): YES